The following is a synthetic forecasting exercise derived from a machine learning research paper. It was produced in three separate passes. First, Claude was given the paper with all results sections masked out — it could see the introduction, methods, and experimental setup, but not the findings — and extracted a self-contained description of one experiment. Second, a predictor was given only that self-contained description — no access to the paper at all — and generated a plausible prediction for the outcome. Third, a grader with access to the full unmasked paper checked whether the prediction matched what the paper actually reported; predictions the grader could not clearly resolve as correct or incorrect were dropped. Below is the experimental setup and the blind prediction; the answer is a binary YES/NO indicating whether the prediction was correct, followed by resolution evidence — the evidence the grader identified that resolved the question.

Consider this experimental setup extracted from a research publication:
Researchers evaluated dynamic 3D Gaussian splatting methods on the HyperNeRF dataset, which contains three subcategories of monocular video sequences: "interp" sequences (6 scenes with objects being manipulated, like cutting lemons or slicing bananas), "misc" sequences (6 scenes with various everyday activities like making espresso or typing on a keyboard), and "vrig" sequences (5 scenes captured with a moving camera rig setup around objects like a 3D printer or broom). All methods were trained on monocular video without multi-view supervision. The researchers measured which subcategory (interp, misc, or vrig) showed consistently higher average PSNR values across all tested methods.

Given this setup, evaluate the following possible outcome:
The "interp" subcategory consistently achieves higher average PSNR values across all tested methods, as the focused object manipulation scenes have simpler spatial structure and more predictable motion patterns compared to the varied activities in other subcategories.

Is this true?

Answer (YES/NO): NO